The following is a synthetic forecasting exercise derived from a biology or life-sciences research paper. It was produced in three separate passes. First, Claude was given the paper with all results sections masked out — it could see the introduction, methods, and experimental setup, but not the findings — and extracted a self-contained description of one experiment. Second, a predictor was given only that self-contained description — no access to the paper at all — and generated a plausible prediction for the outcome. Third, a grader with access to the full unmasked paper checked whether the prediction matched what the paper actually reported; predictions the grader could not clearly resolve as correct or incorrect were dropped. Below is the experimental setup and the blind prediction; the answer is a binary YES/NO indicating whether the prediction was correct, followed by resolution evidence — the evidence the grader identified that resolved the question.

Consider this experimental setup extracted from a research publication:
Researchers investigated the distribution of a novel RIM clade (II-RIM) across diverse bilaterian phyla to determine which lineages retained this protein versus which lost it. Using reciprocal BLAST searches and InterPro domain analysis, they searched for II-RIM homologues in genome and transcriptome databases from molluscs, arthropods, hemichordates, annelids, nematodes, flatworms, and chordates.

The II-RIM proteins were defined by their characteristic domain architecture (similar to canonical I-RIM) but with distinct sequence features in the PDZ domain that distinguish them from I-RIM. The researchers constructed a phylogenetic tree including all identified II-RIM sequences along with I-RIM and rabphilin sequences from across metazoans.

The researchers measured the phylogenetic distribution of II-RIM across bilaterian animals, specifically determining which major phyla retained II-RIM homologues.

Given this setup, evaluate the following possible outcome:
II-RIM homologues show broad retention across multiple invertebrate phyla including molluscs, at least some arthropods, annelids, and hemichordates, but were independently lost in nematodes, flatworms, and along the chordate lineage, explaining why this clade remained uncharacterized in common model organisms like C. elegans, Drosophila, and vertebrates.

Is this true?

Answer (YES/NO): NO